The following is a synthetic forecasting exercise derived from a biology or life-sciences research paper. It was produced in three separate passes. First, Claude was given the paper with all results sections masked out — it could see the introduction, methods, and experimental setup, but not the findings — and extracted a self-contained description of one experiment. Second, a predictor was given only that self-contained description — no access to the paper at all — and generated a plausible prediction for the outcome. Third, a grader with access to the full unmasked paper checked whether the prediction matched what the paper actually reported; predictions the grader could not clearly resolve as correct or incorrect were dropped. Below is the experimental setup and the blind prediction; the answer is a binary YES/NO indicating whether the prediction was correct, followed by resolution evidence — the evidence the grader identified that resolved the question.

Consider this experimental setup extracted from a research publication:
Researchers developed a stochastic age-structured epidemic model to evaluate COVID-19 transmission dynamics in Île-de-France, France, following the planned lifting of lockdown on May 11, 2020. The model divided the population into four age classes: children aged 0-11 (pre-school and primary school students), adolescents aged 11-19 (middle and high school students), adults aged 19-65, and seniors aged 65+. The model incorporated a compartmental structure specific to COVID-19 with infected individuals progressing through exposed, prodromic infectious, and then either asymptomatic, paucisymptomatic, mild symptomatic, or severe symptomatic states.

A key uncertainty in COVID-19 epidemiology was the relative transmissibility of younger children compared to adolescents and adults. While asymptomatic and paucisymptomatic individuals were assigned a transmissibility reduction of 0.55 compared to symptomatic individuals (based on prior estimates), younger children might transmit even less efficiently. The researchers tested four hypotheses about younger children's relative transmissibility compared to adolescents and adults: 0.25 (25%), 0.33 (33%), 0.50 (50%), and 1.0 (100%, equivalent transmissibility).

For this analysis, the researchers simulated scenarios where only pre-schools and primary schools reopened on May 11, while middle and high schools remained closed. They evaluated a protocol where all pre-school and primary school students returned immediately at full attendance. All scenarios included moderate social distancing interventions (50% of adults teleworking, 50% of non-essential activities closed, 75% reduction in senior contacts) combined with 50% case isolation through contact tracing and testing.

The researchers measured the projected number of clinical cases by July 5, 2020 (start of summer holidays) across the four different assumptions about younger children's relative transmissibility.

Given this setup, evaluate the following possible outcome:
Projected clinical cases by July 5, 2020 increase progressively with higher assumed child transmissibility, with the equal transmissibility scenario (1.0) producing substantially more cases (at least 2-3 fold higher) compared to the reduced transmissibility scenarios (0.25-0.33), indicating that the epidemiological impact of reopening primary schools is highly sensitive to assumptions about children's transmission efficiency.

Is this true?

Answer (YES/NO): NO